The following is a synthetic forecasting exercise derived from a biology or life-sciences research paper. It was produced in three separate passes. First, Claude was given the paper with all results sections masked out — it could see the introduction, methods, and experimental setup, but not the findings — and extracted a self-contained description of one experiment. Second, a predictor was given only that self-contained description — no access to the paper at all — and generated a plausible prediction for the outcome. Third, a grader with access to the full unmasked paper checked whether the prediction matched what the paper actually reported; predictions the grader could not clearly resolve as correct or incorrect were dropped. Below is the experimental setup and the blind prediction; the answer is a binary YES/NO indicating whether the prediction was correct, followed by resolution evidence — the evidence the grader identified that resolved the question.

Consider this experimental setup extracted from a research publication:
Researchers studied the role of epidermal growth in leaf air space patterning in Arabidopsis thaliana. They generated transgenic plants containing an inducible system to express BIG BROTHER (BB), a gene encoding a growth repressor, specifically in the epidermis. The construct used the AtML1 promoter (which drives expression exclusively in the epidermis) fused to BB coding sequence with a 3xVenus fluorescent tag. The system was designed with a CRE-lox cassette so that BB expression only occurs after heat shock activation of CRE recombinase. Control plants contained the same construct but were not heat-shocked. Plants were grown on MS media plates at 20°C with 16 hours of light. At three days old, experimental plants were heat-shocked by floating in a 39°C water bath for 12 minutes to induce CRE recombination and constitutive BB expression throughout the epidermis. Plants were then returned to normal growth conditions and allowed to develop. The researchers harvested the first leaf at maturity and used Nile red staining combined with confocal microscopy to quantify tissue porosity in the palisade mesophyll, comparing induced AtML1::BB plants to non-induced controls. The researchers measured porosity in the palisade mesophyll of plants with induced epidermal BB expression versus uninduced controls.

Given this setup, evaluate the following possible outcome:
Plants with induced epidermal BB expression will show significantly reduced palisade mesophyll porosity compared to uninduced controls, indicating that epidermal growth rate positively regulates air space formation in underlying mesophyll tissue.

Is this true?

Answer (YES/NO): YES